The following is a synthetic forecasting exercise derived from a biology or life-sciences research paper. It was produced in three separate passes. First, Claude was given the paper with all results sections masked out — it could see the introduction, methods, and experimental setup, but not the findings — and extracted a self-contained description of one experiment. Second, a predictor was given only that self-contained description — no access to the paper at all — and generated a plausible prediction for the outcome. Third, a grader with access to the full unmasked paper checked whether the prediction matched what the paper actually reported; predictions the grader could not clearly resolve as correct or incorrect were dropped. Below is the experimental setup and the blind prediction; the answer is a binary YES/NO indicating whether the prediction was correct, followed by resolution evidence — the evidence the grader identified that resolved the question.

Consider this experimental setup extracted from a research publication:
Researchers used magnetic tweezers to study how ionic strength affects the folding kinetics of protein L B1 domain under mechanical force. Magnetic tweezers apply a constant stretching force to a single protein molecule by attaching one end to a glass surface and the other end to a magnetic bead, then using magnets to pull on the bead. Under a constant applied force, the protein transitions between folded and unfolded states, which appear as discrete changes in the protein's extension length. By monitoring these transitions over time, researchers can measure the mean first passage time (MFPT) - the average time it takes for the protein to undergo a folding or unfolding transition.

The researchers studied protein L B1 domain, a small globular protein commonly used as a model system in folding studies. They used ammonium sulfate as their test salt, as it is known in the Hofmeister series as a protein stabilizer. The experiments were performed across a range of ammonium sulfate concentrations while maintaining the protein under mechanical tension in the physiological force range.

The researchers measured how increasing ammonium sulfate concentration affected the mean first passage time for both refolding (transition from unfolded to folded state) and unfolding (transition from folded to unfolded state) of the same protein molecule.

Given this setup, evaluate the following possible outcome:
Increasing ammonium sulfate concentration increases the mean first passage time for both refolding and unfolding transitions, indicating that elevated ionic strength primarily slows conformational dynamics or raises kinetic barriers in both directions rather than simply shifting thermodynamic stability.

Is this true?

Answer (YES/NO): NO